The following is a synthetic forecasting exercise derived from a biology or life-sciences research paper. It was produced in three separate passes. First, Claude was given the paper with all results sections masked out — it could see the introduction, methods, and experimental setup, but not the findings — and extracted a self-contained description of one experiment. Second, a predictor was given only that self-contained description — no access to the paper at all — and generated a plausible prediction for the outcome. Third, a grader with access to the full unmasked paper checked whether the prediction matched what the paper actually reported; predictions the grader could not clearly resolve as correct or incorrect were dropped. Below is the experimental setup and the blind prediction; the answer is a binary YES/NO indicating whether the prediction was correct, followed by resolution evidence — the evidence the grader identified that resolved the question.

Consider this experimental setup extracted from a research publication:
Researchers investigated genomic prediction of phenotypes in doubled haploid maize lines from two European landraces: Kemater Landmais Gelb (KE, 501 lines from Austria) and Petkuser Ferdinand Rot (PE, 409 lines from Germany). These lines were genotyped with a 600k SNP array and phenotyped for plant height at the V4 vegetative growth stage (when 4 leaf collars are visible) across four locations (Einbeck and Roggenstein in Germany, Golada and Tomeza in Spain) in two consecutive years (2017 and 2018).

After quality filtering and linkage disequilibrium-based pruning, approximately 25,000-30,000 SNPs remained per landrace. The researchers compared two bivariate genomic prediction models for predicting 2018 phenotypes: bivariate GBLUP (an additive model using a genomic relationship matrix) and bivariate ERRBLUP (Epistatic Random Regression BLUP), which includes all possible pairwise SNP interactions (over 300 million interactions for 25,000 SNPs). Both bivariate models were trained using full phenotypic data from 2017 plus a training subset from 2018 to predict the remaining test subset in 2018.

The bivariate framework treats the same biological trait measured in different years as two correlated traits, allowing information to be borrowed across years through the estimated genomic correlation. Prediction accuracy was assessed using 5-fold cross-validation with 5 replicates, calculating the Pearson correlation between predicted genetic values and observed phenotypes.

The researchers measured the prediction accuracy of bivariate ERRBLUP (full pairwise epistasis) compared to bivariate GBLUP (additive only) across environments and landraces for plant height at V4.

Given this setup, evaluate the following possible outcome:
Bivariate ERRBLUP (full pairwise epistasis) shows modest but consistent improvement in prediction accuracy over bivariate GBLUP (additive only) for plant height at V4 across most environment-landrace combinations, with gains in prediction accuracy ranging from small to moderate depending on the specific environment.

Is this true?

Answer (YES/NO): NO